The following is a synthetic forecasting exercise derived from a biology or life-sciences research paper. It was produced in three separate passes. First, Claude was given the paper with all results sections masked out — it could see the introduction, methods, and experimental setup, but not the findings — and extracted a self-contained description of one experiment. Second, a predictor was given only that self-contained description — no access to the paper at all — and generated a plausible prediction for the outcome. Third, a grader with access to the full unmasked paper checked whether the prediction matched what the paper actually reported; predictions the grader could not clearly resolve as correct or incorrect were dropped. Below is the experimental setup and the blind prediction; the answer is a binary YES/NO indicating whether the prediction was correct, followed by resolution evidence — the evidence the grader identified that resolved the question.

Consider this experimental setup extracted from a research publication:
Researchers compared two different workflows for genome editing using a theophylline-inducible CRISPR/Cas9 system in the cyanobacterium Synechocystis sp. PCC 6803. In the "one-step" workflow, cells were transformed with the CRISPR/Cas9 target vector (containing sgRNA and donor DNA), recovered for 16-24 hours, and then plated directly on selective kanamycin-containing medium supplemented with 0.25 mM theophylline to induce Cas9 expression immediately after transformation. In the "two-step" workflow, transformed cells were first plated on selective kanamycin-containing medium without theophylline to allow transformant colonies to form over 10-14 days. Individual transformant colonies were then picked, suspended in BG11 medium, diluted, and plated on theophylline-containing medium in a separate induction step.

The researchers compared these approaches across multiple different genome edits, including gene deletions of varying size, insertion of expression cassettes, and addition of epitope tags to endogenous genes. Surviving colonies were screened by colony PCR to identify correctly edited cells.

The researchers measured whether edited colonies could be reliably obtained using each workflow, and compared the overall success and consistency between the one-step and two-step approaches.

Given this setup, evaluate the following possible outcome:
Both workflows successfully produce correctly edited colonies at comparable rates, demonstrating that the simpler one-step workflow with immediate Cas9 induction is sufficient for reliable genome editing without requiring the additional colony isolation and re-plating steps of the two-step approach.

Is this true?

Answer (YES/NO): NO